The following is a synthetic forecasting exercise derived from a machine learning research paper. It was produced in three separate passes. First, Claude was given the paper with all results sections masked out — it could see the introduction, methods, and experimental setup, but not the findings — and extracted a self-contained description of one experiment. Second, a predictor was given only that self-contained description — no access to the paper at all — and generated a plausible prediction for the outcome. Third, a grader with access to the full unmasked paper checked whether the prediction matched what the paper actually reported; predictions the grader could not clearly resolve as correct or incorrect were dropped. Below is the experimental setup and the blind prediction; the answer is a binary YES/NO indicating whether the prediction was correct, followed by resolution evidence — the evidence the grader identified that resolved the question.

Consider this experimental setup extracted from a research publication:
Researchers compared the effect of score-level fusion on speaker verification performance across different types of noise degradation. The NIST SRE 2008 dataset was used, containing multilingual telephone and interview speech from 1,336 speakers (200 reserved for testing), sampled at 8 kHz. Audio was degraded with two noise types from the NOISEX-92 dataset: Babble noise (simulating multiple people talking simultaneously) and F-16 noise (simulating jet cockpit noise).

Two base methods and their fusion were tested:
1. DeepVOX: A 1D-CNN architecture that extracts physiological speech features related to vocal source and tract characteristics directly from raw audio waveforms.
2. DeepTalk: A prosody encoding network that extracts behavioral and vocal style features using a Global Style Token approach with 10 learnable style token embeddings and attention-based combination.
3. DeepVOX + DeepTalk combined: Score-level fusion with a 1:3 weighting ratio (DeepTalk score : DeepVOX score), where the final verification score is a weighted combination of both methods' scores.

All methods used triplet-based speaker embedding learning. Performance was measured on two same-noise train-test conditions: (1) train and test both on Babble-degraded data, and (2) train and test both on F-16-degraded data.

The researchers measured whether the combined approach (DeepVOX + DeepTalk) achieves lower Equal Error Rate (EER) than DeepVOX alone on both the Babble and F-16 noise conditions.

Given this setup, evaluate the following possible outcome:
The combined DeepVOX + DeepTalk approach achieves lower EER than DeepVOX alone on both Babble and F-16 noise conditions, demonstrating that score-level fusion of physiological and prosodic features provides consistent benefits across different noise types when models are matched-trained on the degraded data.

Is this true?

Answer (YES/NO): YES